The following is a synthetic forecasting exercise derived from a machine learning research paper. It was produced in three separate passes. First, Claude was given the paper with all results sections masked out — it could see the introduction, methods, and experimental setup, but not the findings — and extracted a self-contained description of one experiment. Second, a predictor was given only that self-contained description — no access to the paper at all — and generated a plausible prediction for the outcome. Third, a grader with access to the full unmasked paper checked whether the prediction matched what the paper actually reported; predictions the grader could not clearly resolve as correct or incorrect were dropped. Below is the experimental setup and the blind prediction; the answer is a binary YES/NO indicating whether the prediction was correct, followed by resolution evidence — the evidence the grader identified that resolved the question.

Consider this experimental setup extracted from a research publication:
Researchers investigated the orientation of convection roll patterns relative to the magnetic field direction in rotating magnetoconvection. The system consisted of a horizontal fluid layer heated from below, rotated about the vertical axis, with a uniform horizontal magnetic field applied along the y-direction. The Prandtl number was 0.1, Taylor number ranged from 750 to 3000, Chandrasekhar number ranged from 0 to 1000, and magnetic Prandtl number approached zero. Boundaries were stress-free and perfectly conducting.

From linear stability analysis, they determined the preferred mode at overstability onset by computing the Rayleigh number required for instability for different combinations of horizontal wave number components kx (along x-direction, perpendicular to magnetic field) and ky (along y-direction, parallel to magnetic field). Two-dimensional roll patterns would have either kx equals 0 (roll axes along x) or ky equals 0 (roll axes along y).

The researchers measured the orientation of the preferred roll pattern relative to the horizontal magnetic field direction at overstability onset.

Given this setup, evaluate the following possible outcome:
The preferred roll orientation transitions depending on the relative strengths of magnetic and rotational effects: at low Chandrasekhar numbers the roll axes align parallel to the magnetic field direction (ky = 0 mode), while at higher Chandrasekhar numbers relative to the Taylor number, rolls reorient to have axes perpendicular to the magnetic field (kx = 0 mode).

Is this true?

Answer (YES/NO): NO